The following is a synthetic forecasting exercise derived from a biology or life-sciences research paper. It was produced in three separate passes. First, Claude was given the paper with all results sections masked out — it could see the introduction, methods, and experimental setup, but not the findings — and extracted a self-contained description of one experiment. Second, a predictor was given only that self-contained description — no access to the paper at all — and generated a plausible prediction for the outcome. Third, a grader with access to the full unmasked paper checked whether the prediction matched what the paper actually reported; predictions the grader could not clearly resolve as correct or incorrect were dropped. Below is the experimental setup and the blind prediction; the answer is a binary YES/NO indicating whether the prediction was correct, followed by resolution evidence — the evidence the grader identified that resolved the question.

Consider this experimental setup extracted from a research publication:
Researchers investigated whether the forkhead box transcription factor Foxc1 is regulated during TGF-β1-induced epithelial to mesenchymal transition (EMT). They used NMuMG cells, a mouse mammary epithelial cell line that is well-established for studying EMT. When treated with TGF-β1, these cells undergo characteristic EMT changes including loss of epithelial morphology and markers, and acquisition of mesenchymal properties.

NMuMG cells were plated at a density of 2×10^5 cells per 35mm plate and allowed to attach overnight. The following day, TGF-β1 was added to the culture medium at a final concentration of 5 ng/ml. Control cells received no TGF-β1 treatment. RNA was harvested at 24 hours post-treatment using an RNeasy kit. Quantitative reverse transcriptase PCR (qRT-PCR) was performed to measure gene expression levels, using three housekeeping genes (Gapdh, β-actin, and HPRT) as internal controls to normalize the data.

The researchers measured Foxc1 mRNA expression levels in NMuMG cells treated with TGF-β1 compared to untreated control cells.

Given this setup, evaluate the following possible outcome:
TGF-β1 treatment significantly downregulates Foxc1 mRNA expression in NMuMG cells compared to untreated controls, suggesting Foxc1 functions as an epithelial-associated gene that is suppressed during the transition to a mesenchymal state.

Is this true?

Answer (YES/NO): NO